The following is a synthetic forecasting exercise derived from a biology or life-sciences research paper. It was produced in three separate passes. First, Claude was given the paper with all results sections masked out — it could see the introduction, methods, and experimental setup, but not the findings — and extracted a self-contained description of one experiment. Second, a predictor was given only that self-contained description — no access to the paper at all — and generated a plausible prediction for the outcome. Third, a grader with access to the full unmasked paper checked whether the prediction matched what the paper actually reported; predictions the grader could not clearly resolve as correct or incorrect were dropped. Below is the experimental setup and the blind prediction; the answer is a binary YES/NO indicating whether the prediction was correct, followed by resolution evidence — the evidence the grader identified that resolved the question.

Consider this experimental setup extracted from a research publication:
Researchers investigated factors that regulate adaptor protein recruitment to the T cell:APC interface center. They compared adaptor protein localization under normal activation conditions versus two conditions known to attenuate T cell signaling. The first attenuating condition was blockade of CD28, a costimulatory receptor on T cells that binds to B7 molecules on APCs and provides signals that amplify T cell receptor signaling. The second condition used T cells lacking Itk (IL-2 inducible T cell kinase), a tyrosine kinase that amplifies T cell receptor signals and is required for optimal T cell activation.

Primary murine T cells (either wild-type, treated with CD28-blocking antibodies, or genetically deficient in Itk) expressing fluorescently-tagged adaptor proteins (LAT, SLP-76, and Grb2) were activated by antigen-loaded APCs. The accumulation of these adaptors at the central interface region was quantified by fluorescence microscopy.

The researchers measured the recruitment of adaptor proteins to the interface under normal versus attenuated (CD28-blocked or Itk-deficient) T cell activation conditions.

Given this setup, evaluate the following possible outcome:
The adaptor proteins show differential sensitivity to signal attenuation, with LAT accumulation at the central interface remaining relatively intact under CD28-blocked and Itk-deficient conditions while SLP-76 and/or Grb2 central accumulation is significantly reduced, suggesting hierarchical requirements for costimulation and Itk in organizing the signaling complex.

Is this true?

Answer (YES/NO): NO